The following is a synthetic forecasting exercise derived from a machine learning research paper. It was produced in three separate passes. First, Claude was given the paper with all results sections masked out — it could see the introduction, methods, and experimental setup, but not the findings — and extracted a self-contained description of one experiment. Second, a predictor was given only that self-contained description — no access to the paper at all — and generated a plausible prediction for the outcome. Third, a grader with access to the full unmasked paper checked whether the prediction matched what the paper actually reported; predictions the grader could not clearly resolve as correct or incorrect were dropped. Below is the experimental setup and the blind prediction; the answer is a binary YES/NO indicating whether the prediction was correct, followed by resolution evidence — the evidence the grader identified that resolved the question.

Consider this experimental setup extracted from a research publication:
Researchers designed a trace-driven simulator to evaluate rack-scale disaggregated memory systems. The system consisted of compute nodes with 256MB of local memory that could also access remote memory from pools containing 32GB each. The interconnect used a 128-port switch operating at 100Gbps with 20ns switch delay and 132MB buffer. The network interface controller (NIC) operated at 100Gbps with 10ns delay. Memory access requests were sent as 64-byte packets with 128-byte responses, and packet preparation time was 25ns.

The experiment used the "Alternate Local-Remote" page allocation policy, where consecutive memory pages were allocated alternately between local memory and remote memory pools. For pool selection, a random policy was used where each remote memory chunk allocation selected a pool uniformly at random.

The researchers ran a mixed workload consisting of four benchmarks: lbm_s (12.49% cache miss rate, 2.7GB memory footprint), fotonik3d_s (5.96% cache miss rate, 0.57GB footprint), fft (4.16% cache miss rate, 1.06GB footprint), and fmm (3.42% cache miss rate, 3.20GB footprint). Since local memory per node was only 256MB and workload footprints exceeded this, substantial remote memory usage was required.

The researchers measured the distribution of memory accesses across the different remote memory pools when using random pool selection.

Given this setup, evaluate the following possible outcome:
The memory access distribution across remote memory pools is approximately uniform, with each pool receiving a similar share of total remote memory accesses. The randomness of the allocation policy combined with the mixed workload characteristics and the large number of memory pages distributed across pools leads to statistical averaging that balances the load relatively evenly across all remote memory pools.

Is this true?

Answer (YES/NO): NO